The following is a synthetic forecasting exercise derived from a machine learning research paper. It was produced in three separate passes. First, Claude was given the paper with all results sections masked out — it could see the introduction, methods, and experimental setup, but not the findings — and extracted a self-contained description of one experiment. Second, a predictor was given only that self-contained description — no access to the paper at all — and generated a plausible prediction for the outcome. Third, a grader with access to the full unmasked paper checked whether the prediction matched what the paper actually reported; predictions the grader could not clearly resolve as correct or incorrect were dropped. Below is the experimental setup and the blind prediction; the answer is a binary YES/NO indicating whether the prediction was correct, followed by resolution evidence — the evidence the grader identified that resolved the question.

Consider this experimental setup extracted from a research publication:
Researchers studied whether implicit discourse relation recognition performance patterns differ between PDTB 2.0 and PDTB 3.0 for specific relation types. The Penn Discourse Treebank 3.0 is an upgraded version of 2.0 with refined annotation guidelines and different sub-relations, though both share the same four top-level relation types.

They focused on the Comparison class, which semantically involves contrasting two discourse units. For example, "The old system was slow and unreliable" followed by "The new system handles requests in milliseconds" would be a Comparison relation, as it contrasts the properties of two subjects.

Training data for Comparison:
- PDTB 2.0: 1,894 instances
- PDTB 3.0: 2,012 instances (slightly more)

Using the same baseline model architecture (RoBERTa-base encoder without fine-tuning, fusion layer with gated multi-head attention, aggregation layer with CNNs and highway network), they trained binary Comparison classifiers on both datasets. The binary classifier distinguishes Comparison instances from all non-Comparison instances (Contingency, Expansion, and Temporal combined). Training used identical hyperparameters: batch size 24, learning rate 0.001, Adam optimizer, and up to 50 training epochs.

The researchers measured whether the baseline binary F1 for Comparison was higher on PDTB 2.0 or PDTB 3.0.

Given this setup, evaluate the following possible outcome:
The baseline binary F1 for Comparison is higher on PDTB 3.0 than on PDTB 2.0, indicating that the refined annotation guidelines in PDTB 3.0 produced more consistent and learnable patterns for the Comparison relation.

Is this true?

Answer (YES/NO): NO